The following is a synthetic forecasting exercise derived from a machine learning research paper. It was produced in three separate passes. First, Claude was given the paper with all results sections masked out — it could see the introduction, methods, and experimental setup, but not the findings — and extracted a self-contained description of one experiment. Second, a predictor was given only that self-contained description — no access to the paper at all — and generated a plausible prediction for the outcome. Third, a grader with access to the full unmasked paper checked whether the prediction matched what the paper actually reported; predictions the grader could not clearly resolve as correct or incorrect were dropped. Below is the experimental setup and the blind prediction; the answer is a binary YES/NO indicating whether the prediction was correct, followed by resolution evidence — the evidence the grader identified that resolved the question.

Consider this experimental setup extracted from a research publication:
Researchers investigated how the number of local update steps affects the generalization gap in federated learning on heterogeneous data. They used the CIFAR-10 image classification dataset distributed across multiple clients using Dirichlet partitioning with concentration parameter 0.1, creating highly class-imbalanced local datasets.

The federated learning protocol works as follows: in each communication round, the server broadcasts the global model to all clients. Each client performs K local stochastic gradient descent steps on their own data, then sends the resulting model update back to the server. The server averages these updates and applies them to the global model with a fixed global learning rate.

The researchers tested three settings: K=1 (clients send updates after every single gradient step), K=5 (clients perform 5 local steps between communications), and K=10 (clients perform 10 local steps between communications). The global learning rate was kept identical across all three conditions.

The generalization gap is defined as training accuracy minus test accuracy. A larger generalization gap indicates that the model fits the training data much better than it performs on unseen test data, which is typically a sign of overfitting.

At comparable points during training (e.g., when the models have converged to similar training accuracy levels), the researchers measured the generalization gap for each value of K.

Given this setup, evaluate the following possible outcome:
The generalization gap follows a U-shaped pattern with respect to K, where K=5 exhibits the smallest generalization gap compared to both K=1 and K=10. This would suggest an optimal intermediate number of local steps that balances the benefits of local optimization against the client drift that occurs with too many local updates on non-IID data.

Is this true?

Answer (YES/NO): NO